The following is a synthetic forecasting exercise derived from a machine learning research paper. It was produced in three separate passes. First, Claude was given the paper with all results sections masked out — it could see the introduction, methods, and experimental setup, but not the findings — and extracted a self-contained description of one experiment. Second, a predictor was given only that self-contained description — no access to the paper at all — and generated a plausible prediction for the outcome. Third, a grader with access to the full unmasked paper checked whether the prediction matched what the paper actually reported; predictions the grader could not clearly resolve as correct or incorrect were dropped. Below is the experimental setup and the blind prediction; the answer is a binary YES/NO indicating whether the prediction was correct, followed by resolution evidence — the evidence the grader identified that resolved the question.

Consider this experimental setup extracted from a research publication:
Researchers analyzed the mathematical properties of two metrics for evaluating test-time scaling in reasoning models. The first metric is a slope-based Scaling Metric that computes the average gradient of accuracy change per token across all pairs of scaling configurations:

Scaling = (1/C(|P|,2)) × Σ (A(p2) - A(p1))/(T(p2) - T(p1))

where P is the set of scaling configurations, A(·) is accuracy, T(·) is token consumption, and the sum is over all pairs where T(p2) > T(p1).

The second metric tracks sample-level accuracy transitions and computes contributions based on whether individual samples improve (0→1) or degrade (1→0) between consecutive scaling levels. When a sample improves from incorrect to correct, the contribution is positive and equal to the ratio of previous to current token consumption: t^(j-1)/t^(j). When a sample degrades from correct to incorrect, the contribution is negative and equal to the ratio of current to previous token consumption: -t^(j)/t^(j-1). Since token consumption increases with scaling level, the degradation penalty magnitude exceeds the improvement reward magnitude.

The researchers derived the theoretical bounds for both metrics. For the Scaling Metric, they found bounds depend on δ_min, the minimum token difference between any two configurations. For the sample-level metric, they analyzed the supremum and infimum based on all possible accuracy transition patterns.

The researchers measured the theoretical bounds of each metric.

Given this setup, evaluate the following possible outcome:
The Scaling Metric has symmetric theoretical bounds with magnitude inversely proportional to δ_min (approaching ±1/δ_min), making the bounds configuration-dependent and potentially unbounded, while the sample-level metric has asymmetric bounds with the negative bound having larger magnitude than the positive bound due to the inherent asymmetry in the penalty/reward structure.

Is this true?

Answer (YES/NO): YES